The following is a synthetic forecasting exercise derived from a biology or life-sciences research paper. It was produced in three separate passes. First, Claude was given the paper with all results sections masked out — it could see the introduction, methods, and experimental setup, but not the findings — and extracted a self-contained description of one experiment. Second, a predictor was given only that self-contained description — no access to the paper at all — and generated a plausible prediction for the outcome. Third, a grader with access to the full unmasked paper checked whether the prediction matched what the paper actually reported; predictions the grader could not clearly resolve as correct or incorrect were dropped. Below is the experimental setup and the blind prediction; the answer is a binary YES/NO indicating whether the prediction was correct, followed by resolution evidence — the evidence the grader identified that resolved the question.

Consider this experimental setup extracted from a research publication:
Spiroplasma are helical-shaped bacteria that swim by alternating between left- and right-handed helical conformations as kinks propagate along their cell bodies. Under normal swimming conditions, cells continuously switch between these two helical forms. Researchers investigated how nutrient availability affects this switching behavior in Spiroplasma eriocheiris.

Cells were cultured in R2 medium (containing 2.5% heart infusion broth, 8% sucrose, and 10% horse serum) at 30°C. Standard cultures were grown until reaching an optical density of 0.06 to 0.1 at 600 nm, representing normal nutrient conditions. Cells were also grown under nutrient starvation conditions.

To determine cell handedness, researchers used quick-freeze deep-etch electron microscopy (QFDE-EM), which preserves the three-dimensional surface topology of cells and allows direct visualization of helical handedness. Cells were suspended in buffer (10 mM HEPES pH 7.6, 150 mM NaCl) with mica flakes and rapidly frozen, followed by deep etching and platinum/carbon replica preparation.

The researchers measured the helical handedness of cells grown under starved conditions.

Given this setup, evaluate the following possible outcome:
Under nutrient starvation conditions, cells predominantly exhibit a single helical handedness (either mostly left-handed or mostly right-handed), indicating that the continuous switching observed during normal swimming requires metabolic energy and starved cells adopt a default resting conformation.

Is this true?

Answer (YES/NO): YES